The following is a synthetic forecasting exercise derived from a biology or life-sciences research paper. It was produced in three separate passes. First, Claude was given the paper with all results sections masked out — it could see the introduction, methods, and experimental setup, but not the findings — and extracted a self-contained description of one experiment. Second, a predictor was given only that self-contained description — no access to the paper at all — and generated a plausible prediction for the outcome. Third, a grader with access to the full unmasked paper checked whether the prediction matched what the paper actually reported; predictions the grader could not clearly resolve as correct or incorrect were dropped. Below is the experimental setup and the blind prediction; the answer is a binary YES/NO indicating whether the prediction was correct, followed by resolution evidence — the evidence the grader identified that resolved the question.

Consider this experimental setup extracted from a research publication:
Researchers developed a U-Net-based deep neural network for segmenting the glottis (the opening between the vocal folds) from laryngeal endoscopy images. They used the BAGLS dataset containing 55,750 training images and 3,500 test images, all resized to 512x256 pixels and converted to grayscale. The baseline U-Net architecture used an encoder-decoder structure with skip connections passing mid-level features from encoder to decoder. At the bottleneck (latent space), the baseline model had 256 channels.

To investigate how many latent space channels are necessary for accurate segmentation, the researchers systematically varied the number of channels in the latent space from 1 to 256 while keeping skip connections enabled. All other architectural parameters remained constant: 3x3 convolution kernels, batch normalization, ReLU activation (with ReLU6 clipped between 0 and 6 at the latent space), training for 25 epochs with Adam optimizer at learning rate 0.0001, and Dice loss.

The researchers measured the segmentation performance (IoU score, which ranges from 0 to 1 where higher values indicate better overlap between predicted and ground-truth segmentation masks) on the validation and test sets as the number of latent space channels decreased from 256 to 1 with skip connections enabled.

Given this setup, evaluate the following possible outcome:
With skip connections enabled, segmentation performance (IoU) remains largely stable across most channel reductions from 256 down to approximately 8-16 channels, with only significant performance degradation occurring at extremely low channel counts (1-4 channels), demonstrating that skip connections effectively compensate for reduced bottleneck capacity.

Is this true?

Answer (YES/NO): NO